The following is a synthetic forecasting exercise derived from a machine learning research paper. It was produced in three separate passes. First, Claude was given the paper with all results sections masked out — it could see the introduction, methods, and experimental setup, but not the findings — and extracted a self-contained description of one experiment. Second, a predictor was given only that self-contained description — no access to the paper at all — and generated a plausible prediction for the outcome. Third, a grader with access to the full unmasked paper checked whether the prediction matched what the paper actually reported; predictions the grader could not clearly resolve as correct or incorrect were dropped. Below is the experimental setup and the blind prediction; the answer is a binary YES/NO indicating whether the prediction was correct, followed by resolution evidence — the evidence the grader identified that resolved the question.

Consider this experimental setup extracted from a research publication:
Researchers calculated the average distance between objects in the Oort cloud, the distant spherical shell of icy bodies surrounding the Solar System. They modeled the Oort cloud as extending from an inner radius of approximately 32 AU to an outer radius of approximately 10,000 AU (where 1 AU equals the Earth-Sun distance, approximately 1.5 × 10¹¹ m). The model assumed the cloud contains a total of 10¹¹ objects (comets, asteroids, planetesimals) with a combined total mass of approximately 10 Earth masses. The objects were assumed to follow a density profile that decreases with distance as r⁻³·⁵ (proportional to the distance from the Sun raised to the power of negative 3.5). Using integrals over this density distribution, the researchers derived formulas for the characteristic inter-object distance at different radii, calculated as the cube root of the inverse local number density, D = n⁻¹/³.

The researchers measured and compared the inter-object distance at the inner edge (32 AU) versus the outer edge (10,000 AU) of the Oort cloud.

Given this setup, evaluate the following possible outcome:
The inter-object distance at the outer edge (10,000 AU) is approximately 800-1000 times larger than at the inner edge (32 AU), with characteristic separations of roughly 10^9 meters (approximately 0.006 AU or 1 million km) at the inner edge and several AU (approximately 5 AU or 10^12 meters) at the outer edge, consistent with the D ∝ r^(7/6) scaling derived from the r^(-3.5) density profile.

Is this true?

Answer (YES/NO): NO